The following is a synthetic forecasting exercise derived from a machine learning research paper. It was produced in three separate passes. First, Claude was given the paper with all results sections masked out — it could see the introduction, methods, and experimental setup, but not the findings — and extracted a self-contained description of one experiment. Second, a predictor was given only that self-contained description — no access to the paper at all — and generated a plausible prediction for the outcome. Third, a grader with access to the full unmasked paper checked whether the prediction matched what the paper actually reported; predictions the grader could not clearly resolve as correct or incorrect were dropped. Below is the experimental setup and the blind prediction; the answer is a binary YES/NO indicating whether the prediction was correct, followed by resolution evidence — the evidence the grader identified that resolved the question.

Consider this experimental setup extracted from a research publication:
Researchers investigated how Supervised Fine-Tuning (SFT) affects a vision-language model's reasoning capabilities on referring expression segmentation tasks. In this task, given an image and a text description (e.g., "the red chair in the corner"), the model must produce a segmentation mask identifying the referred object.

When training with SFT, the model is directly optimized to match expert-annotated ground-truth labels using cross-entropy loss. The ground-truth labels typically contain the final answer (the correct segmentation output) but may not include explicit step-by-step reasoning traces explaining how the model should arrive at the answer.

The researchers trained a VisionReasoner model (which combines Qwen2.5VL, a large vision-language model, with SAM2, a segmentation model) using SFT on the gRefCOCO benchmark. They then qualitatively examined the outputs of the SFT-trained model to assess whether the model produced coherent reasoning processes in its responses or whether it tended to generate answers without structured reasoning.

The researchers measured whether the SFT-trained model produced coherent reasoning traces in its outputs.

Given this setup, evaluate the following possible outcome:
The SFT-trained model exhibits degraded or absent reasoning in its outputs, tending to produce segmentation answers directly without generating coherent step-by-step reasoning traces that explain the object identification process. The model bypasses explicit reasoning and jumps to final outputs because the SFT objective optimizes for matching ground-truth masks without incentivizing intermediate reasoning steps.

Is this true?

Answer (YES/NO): YES